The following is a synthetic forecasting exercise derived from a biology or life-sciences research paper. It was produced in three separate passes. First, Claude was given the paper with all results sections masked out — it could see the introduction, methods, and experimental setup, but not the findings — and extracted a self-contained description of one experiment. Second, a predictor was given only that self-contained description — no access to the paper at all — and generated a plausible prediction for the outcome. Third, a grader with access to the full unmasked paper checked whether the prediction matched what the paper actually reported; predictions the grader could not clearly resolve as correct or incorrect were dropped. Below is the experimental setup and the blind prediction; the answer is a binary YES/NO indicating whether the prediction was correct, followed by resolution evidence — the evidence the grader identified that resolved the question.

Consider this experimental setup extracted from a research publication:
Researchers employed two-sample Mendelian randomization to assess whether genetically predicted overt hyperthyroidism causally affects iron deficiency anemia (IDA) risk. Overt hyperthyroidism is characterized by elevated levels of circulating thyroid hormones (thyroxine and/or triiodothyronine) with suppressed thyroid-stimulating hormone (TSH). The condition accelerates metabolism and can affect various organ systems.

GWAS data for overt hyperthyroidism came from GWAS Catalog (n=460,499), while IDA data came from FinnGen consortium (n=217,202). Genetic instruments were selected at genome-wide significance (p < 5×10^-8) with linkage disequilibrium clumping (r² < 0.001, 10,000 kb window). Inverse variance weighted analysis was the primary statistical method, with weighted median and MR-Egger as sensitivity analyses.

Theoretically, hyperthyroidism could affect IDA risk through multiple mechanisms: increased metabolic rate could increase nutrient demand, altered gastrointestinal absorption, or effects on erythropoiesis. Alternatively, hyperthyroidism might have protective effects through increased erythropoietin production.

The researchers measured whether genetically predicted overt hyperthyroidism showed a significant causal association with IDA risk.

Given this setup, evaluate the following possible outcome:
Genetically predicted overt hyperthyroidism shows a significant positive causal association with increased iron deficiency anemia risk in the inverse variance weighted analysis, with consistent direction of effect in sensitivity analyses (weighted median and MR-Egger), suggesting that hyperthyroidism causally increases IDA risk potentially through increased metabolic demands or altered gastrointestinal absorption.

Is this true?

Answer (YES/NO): NO